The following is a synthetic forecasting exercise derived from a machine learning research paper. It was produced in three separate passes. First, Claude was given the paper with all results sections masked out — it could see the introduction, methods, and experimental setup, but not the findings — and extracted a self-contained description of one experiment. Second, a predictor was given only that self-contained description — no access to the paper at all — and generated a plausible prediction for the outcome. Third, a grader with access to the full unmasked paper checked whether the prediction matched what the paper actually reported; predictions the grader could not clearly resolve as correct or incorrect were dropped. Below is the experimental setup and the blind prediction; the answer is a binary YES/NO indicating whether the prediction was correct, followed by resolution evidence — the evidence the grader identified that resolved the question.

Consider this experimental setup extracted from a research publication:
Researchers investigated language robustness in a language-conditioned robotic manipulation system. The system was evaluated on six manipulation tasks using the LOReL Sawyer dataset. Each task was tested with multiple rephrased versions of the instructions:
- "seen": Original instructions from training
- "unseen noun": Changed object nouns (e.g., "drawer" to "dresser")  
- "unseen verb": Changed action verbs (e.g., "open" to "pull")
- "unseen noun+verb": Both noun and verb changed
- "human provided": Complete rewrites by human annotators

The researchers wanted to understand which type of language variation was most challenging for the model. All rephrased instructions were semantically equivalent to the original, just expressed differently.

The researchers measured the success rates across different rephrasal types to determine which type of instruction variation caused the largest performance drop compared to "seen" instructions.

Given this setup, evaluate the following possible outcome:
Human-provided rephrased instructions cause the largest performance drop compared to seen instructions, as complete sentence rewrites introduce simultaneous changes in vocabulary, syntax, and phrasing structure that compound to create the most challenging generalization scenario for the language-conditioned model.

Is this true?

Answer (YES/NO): NO